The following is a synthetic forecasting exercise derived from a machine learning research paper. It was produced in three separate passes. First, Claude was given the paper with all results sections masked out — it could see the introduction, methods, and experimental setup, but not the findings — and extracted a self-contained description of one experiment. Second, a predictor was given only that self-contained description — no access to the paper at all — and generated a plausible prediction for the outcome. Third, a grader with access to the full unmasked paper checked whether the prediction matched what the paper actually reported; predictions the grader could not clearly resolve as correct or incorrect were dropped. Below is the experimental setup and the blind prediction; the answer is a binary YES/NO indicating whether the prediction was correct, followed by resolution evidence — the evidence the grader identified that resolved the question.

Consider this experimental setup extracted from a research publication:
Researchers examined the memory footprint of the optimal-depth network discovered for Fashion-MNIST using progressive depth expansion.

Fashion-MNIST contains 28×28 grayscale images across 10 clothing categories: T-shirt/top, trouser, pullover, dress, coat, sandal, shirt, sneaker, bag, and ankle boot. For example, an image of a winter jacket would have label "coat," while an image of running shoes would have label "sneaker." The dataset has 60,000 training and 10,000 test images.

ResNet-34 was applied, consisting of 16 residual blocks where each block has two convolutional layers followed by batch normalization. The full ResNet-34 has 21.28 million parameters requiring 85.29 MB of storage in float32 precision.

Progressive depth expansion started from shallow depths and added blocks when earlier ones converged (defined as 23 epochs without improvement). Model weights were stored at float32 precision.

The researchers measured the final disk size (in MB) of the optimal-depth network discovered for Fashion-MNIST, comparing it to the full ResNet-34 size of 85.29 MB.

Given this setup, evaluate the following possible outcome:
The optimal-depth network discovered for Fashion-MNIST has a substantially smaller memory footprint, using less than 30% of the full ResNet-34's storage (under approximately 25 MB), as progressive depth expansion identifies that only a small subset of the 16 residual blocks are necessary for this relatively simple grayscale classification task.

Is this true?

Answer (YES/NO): YES